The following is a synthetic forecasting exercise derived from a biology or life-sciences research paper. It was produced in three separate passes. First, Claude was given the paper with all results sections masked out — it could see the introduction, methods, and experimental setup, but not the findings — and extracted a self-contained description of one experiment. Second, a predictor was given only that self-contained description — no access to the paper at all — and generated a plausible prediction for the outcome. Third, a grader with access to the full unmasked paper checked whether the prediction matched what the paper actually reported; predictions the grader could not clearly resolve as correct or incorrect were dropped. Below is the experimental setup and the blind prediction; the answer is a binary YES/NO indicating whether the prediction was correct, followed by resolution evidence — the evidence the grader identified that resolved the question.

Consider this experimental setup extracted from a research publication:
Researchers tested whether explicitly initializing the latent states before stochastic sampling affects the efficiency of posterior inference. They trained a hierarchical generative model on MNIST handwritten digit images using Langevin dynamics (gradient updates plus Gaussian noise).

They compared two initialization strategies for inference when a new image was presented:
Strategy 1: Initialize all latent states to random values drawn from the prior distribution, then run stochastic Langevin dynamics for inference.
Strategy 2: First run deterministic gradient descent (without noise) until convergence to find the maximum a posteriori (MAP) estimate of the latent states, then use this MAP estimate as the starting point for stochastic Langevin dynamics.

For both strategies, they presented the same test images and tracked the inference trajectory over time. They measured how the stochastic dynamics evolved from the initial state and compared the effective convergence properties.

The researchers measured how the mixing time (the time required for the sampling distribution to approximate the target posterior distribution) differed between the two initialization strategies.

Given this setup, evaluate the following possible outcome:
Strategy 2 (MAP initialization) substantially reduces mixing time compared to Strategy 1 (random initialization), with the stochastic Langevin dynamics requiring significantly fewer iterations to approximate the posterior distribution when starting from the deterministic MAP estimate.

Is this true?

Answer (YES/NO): YES